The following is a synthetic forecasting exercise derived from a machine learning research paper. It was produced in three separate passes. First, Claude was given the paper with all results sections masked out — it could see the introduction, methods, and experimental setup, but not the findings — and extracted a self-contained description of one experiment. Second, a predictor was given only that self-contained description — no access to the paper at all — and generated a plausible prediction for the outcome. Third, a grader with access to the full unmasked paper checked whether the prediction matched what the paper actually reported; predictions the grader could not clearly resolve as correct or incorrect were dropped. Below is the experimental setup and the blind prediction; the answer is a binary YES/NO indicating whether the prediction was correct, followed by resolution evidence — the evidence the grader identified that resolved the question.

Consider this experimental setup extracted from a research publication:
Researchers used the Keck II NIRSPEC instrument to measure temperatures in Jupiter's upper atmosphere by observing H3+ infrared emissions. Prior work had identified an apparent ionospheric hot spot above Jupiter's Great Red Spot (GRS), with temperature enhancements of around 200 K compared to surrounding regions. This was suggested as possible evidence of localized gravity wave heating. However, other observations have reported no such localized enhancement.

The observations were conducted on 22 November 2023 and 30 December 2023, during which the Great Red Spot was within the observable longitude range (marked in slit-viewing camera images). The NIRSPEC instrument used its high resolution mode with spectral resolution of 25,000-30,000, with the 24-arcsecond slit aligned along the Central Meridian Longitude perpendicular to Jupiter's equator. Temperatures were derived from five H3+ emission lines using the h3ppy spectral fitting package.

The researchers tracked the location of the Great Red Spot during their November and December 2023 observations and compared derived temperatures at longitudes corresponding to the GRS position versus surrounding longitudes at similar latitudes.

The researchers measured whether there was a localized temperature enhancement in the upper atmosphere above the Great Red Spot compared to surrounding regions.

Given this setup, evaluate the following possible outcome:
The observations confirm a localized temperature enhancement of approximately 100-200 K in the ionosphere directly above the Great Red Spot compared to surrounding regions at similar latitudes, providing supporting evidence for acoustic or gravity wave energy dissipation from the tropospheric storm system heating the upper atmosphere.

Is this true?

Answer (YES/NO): NO